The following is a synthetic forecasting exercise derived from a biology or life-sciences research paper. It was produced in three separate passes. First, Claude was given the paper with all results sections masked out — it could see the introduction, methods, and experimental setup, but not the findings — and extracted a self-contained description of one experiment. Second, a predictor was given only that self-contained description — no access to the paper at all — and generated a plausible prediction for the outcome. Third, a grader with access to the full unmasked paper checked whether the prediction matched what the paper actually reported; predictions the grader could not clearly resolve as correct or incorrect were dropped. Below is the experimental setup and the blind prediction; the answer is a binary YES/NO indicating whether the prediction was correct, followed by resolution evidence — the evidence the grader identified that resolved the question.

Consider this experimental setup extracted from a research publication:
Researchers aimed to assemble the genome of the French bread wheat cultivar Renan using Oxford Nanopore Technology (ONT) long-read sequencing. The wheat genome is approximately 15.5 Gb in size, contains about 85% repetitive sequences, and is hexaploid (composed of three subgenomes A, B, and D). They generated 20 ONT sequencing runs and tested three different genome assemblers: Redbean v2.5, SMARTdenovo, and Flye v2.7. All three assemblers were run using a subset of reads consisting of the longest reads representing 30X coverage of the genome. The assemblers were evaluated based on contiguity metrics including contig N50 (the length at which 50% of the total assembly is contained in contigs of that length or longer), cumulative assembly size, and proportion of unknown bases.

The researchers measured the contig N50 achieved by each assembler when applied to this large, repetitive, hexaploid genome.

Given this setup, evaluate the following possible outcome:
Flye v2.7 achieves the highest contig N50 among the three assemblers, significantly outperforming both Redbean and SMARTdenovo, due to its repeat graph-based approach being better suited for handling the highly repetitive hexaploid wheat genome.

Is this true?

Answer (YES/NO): NO